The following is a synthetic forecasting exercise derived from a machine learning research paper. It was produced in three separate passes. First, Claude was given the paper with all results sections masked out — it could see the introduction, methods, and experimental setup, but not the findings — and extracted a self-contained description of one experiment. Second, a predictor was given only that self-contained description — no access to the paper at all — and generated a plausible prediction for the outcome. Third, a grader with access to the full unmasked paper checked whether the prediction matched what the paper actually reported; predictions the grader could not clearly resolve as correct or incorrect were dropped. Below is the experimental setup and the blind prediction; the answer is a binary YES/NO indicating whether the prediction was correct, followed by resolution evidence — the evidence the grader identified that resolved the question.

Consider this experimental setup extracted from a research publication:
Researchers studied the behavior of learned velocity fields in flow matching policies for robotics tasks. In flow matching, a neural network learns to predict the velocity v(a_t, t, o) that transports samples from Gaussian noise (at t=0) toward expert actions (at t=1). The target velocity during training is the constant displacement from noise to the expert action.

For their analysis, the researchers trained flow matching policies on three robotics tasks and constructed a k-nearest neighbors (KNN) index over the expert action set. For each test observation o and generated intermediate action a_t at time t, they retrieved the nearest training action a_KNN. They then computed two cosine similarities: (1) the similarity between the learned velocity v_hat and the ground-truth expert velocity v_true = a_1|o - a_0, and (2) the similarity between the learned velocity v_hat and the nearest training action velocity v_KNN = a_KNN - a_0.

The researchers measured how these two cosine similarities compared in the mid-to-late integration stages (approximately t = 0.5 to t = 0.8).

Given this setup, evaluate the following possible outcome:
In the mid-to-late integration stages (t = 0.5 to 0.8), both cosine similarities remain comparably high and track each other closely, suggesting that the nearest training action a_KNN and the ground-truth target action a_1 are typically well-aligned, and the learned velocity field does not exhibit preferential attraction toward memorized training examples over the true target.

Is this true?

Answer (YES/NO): NO